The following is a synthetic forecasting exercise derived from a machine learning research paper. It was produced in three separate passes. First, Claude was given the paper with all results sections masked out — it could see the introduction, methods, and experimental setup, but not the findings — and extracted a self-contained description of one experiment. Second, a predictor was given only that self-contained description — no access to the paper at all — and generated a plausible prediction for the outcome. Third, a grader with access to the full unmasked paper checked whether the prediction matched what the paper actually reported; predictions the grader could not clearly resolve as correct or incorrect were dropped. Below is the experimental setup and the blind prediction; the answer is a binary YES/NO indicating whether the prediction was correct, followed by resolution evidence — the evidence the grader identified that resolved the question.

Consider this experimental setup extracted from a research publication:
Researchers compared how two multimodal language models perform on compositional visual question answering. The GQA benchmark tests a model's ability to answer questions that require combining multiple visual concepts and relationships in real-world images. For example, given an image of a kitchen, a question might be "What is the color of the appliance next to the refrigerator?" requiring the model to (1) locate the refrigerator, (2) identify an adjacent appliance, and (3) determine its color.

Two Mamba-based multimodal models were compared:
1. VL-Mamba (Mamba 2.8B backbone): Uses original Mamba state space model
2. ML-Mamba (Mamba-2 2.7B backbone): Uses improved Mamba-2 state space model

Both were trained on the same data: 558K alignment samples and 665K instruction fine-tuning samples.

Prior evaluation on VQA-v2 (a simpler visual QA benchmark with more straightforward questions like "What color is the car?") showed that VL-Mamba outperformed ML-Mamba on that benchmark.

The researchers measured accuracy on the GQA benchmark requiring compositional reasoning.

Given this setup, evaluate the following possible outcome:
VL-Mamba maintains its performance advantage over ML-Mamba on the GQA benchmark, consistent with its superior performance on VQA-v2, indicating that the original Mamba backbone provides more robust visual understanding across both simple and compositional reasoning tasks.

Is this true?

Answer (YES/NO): NO